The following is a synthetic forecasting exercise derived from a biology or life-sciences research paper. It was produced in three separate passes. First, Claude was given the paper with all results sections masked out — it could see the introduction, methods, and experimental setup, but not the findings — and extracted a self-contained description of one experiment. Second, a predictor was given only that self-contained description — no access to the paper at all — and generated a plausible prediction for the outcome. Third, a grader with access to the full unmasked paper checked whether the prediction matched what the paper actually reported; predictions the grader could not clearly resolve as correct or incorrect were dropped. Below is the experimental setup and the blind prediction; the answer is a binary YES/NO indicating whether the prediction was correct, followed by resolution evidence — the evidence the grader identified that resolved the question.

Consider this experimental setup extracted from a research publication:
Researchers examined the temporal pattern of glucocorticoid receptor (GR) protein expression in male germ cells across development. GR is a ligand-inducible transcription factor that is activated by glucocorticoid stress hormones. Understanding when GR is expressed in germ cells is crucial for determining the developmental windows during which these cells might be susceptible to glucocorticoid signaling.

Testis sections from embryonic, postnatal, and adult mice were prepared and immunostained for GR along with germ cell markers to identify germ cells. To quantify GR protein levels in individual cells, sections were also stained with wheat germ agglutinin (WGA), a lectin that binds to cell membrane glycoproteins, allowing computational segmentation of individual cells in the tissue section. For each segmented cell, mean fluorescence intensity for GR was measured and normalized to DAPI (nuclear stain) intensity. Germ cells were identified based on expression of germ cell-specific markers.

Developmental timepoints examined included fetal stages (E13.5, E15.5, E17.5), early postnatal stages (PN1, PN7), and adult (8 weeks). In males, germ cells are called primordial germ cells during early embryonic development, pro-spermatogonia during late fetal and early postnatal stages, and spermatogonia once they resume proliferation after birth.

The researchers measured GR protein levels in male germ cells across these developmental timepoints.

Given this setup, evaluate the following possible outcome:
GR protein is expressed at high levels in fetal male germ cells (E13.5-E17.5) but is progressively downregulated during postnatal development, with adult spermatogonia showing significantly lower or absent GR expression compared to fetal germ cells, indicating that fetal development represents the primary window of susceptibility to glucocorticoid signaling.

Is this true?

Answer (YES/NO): NO